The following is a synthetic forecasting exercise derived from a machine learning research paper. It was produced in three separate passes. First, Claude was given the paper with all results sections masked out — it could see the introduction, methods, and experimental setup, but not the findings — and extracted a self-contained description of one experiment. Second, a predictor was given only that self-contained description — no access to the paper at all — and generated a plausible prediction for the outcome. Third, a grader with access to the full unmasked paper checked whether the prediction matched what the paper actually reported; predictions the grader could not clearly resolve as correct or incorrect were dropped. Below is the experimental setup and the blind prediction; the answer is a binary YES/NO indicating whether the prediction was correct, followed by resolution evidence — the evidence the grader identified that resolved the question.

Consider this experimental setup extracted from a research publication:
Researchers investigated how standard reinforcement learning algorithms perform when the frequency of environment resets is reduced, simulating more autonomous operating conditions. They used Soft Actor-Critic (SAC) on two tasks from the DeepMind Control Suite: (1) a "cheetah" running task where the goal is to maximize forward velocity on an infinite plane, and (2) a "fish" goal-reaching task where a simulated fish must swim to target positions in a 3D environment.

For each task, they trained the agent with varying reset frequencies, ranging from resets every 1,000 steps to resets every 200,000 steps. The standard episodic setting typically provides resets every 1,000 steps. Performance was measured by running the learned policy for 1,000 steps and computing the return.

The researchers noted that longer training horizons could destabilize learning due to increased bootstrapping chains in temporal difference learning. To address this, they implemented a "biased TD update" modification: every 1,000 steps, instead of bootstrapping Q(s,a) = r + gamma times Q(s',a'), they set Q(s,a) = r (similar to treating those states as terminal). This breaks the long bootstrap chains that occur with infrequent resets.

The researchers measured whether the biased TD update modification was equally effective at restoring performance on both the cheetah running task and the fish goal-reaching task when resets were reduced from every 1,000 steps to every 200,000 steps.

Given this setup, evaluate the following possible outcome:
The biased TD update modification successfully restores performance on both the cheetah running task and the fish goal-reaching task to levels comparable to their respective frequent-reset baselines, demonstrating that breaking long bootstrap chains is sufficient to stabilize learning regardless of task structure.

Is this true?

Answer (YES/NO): NO